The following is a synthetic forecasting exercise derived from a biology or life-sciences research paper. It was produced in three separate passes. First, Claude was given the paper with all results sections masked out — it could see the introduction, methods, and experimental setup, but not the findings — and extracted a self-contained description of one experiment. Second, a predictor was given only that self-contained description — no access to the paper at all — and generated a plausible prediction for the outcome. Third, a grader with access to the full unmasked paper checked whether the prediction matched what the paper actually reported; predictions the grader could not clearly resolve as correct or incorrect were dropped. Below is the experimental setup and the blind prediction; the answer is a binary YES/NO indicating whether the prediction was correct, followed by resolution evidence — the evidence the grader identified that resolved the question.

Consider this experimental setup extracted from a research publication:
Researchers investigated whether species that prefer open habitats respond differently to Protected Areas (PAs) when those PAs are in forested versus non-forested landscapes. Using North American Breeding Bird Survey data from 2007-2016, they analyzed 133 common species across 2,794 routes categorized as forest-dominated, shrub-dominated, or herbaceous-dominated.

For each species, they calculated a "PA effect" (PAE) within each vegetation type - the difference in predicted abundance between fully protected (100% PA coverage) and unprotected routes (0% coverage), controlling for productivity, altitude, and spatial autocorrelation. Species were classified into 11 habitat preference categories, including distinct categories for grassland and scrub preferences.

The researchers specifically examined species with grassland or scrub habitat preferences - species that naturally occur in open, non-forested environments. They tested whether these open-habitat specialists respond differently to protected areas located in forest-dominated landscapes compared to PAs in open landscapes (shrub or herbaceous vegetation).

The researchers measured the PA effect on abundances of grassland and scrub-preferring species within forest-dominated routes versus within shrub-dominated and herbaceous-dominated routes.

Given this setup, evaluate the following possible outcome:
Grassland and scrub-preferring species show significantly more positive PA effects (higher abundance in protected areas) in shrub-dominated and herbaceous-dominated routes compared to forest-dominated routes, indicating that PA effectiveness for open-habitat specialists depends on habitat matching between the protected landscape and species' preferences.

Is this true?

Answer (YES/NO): NO